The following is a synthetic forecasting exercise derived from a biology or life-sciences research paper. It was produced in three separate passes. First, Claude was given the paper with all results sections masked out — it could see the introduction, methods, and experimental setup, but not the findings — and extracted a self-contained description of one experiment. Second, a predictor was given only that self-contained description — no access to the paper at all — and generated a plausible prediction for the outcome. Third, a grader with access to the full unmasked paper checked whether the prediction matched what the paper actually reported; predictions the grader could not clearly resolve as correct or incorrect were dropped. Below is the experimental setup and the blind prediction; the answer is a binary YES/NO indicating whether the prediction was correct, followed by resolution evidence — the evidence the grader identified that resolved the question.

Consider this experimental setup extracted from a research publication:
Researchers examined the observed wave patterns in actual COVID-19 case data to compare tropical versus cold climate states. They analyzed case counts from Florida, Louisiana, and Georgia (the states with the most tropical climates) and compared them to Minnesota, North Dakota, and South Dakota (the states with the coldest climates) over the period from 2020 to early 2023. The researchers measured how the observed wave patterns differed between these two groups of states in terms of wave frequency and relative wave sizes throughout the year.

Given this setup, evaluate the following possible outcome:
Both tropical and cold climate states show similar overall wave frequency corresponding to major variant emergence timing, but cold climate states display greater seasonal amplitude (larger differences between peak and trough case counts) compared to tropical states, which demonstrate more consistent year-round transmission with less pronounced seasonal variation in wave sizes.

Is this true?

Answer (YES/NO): NO